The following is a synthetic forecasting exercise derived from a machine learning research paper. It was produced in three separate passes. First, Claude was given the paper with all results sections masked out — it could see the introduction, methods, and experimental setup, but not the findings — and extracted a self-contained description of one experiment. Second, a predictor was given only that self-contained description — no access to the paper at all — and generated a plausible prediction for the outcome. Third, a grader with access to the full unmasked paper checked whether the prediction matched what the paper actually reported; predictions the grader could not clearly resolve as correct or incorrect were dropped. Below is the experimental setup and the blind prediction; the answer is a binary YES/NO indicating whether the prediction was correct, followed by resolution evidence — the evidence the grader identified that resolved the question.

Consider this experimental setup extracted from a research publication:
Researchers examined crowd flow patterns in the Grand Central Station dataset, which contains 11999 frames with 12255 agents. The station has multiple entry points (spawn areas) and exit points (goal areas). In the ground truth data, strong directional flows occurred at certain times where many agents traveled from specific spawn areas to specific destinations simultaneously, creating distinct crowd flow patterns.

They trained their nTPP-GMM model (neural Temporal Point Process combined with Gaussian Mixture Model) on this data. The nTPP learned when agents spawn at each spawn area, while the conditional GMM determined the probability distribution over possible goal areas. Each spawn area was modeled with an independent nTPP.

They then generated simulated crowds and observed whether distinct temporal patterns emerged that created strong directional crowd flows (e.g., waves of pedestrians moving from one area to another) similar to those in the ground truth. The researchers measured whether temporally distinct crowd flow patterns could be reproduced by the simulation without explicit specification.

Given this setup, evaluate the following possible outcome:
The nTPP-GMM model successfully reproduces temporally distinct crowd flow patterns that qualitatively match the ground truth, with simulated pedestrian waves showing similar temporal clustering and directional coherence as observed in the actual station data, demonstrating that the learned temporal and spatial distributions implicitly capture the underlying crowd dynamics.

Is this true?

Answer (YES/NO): YES